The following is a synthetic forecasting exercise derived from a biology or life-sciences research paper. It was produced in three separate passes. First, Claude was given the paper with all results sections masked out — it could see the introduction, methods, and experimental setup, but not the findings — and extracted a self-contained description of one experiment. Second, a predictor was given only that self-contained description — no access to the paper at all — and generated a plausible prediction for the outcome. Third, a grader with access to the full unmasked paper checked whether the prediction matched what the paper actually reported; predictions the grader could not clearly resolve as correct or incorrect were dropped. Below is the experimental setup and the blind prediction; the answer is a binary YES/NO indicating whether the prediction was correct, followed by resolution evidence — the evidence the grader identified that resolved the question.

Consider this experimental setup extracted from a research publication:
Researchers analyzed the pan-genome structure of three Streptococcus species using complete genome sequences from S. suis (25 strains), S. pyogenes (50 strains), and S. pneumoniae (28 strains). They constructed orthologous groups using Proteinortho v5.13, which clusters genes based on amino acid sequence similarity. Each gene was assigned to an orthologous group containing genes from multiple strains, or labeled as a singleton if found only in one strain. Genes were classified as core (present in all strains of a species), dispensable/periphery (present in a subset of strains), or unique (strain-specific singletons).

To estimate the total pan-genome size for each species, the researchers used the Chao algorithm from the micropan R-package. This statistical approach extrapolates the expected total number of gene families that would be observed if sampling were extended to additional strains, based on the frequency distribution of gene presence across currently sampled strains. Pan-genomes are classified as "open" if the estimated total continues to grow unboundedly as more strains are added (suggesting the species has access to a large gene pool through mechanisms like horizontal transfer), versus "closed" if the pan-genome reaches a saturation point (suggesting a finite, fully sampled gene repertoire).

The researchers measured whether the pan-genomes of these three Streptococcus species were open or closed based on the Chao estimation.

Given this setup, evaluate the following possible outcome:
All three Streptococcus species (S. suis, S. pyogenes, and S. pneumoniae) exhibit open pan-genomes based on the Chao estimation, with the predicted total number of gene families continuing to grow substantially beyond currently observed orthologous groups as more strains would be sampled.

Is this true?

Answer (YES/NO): YES